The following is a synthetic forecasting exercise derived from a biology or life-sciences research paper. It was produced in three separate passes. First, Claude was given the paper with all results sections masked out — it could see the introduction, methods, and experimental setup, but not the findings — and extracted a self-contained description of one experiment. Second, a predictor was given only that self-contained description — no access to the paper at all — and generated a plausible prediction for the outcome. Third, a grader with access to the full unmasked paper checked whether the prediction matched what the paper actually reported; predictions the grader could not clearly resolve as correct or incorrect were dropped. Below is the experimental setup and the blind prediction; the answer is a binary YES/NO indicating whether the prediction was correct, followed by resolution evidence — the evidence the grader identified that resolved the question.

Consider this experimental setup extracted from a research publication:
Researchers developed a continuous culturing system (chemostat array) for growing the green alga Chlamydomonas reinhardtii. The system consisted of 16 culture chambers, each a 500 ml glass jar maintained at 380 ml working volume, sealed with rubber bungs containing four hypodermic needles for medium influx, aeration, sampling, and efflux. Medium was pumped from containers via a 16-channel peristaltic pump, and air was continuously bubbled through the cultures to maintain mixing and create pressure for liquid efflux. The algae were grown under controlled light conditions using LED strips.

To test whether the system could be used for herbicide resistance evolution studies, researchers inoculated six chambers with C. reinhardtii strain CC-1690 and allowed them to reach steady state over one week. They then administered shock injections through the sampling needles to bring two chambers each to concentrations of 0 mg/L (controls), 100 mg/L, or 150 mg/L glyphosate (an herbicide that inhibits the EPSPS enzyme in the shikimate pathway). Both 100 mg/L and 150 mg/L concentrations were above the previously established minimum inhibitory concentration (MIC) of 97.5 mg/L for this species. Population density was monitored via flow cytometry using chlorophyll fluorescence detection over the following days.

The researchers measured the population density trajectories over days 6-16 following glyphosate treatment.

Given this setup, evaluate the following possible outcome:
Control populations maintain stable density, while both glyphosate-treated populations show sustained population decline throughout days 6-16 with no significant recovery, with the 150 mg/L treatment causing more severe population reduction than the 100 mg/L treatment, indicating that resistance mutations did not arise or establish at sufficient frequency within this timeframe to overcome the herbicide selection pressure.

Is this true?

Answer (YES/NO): NO